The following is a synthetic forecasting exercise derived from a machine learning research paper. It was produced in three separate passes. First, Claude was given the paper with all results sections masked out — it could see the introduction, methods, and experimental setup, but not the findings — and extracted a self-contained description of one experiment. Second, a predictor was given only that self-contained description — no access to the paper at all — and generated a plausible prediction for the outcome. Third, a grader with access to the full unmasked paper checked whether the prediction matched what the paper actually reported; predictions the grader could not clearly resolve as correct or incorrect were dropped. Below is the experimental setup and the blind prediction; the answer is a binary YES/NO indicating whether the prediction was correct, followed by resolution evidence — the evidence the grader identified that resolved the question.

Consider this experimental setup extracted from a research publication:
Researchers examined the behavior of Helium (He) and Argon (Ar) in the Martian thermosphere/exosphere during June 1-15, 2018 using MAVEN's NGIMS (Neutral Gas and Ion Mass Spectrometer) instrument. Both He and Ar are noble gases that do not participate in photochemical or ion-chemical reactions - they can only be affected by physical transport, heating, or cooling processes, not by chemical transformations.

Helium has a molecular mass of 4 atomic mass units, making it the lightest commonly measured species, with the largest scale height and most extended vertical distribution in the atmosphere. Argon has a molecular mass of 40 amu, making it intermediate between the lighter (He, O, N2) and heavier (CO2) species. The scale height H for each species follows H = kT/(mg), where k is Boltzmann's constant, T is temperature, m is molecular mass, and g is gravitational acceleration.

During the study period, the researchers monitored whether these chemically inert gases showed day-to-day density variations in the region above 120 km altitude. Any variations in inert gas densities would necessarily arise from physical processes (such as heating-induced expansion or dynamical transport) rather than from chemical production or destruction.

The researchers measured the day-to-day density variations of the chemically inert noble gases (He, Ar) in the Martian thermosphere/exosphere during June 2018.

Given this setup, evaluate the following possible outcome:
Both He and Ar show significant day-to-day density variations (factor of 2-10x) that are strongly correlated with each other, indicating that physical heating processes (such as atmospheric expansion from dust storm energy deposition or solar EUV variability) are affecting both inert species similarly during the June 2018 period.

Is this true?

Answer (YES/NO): NO